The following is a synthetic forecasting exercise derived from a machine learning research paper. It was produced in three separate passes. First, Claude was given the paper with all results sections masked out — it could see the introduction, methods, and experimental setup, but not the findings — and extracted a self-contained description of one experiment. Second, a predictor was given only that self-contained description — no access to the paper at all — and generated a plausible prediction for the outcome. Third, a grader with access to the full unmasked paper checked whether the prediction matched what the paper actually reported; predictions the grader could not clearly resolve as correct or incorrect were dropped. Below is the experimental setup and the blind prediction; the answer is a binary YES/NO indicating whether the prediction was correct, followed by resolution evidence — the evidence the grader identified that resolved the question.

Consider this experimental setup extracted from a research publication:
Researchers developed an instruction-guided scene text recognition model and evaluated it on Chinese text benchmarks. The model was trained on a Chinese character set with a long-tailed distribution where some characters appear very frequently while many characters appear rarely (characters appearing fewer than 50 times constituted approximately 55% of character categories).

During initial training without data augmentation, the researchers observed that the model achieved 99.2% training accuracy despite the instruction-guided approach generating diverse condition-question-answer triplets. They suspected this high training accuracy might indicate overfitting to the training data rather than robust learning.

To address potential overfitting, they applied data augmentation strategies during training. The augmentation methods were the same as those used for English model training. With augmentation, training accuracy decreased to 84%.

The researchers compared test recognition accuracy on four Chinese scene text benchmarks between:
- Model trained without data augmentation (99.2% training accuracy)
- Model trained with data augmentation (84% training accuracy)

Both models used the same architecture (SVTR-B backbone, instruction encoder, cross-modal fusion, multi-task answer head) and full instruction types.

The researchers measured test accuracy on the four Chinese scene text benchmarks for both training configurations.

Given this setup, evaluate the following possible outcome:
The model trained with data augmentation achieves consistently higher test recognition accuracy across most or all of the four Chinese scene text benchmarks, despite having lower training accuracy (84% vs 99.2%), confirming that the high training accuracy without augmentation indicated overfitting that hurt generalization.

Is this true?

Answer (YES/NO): YES